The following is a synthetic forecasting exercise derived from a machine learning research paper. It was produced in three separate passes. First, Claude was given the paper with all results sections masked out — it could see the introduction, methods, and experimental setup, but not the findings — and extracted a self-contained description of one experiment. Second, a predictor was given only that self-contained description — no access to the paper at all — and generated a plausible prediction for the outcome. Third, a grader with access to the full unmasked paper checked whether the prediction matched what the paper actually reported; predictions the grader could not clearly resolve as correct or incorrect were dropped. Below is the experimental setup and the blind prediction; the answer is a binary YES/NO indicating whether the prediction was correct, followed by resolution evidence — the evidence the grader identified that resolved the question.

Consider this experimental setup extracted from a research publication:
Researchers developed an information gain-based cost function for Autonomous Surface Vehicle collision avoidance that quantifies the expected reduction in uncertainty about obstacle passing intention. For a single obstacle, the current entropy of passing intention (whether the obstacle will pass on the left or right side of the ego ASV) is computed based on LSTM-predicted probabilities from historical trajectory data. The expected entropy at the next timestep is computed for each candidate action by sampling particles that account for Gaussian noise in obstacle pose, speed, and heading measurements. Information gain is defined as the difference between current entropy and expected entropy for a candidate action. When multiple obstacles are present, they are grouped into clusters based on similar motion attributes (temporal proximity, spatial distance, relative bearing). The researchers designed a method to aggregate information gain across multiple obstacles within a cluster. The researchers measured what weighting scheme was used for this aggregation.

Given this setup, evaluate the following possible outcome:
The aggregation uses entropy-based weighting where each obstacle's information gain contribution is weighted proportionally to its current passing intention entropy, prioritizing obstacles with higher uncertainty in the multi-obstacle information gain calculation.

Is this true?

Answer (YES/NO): NO